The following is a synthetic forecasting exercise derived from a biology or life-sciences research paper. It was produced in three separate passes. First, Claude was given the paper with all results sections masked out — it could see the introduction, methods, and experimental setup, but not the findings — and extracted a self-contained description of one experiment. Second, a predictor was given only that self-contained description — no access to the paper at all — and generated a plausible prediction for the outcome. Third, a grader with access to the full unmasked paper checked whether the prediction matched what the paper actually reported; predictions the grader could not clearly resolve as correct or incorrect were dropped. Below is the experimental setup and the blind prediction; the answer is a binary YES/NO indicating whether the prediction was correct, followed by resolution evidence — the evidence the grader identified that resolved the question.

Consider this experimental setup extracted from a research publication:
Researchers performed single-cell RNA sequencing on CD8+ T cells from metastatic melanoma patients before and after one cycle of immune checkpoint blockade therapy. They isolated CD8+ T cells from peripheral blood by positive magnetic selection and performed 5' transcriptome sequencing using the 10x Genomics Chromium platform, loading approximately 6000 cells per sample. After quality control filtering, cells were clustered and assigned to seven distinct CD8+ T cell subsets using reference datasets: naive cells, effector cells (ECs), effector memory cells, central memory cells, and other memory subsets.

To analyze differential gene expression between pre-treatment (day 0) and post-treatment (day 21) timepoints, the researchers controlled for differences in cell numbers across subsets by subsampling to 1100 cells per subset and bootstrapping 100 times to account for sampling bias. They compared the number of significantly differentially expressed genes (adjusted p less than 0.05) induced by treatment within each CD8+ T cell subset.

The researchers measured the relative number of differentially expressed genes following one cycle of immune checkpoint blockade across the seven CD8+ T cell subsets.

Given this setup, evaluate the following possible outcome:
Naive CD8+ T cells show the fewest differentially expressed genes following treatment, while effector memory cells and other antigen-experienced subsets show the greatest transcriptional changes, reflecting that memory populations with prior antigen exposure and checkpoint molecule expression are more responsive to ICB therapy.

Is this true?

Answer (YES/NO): NO